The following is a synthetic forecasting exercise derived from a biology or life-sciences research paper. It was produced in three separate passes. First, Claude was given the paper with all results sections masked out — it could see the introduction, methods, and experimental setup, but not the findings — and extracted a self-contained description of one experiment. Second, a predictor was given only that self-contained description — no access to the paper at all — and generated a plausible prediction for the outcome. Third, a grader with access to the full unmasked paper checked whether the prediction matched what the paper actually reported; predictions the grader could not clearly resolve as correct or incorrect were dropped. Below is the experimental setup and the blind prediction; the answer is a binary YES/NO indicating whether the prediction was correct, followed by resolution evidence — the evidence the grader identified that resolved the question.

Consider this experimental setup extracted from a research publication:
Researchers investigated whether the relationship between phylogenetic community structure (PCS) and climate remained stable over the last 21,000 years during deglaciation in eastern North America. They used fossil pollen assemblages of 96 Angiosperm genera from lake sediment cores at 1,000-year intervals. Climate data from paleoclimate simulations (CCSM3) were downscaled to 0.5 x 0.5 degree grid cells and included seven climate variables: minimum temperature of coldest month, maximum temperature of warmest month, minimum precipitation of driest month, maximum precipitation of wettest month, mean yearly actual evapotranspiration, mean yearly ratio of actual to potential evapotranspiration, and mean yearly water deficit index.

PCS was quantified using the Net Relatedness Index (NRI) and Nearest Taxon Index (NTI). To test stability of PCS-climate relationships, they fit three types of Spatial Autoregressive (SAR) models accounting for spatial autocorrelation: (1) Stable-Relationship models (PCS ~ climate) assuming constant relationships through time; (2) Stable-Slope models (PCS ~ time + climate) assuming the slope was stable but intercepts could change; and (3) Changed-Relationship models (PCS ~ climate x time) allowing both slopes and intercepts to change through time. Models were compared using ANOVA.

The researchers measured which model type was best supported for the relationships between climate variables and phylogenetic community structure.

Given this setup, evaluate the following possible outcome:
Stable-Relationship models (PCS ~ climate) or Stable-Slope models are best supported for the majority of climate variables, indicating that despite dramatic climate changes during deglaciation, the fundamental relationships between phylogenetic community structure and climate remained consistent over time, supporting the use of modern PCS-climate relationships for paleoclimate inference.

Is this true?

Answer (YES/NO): NO